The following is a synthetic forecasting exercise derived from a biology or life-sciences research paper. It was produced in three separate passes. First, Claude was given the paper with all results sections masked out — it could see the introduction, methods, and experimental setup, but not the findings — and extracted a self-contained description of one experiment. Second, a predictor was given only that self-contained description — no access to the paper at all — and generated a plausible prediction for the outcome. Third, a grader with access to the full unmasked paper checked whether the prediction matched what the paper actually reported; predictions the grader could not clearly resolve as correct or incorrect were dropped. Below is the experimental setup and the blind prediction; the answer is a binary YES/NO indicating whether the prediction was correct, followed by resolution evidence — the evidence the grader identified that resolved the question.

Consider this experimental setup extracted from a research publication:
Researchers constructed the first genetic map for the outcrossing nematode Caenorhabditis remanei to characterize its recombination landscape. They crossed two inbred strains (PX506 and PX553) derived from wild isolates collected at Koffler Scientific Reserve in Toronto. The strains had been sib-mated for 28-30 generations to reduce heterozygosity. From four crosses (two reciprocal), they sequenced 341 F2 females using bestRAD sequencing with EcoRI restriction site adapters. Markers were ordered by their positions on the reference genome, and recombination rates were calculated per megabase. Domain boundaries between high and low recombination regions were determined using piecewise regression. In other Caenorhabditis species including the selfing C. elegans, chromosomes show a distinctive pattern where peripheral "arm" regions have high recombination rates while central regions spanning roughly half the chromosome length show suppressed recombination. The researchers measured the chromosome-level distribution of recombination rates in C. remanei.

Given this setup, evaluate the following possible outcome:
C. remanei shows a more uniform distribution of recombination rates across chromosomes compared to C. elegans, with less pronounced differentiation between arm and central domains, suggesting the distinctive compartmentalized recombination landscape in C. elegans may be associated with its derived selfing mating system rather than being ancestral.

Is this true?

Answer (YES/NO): NO